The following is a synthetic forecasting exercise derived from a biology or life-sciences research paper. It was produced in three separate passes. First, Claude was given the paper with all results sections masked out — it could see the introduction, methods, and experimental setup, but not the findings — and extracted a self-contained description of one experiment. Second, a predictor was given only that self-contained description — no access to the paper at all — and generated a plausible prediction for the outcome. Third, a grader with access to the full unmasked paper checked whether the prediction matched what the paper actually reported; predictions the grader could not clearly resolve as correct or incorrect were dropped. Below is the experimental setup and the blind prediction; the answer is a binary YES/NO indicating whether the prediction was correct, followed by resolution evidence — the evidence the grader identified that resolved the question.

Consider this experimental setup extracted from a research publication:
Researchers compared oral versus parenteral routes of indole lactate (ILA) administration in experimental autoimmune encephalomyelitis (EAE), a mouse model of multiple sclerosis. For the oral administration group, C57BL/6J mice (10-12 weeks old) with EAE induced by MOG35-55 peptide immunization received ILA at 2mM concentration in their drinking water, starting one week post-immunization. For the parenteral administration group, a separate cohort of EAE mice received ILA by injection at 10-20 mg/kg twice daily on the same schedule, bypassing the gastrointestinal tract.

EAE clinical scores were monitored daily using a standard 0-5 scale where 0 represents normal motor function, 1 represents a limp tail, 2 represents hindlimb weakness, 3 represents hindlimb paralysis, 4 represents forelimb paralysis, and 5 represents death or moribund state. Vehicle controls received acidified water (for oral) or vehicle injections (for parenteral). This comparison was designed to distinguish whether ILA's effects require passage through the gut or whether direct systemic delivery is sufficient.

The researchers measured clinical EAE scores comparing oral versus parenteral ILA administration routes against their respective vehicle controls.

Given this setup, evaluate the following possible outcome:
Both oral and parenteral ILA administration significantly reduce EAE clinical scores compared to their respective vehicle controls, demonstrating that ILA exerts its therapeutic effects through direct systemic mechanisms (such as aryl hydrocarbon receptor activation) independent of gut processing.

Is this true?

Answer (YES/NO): NO